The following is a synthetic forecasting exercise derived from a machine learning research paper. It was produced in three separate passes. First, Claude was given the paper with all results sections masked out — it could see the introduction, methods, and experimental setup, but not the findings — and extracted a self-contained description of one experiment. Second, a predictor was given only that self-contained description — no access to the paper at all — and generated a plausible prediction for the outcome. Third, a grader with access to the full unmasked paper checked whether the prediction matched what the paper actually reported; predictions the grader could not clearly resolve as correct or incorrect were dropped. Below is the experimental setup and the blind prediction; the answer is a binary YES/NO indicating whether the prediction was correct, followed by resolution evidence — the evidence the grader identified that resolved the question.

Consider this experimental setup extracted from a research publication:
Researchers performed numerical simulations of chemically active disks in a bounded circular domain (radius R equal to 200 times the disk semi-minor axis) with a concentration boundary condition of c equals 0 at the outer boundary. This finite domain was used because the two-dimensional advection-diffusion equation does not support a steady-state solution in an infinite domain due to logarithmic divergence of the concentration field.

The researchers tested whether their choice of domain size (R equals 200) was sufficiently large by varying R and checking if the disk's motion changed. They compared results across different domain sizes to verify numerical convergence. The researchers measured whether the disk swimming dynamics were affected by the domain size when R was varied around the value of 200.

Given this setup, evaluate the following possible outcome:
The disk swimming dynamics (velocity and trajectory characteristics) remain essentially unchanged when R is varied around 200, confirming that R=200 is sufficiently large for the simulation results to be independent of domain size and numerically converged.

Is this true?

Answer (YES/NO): YES